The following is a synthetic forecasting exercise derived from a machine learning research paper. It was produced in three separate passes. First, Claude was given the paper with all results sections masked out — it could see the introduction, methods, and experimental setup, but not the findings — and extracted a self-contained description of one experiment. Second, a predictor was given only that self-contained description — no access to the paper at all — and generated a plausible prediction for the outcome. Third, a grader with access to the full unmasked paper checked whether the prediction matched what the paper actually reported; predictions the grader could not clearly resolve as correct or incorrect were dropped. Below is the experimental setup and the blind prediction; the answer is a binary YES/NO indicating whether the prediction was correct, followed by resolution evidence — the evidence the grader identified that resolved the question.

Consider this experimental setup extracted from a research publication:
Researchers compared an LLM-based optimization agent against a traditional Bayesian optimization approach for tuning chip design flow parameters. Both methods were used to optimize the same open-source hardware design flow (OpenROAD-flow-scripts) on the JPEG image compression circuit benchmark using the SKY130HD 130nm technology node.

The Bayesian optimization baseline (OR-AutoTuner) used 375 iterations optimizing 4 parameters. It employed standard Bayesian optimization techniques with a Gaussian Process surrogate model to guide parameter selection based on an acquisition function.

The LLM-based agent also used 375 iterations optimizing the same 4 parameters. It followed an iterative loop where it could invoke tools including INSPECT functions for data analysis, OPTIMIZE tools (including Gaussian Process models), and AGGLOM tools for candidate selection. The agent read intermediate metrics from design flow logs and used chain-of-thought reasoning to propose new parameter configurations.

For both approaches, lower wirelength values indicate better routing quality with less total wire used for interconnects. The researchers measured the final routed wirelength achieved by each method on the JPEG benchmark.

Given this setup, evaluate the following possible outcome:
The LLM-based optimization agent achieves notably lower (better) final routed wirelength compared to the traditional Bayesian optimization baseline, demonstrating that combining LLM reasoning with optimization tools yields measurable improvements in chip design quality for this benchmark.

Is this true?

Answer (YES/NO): NO